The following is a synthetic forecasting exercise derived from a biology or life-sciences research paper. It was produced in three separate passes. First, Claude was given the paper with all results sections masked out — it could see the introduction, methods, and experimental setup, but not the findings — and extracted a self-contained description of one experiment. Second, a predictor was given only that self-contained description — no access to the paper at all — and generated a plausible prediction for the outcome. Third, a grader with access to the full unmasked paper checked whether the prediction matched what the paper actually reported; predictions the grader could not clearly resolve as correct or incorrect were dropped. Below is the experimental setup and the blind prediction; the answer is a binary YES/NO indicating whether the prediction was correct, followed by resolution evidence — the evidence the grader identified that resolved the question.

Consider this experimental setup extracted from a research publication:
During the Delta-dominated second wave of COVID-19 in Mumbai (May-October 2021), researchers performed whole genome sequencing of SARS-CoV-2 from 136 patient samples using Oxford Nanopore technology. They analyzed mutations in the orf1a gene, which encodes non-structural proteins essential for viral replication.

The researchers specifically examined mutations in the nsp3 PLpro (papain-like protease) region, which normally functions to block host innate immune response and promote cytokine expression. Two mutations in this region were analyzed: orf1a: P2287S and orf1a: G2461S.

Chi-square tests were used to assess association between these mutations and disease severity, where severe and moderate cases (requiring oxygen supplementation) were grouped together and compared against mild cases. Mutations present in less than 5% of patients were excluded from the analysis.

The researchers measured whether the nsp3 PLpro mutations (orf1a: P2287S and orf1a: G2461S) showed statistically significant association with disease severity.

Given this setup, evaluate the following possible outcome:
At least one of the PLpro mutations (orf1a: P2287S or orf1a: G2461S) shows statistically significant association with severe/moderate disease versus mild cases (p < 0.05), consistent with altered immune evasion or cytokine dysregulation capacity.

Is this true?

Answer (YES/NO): NO